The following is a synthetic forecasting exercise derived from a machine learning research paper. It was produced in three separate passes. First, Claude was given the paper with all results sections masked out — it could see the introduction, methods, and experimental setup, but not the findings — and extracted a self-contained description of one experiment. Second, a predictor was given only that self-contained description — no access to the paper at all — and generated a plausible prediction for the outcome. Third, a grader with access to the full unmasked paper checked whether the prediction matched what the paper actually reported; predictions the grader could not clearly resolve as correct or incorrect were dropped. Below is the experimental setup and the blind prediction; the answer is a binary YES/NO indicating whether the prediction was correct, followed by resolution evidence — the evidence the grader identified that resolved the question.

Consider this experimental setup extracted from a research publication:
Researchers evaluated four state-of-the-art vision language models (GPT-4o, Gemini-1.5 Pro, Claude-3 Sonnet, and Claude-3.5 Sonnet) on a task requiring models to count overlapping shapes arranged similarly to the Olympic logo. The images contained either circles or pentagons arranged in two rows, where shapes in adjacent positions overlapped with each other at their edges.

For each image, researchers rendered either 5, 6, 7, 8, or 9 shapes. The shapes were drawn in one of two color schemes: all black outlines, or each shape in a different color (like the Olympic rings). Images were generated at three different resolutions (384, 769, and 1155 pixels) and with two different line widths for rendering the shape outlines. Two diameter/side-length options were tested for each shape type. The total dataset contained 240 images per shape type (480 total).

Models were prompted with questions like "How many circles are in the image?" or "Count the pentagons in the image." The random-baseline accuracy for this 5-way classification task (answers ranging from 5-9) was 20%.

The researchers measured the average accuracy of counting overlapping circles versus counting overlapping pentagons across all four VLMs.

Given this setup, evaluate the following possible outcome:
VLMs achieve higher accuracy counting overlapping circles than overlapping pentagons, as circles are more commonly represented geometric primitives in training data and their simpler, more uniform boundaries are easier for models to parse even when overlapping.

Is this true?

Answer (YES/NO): YES